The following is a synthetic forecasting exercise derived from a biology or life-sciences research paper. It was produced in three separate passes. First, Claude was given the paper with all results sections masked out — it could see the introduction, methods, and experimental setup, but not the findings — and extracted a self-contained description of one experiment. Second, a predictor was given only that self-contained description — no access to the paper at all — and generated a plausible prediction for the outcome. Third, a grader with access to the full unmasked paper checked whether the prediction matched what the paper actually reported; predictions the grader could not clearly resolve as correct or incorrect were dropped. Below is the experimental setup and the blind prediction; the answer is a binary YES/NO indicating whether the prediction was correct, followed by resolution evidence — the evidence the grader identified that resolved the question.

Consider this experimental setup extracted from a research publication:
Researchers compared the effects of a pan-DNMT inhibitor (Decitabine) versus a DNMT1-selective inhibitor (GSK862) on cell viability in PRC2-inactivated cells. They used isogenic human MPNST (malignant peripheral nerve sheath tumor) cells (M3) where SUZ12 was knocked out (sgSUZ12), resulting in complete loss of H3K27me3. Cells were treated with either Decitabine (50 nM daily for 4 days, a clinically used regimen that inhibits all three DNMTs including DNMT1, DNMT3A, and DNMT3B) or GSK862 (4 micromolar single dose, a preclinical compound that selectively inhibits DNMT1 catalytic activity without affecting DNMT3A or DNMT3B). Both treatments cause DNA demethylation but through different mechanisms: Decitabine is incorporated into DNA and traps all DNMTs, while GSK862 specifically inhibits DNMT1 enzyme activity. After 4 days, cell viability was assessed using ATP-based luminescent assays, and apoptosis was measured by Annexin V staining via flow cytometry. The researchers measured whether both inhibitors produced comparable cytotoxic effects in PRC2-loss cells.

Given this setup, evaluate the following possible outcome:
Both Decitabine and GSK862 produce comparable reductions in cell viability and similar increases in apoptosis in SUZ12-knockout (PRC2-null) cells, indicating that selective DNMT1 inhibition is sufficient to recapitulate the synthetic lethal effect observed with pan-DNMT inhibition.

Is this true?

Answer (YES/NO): YES